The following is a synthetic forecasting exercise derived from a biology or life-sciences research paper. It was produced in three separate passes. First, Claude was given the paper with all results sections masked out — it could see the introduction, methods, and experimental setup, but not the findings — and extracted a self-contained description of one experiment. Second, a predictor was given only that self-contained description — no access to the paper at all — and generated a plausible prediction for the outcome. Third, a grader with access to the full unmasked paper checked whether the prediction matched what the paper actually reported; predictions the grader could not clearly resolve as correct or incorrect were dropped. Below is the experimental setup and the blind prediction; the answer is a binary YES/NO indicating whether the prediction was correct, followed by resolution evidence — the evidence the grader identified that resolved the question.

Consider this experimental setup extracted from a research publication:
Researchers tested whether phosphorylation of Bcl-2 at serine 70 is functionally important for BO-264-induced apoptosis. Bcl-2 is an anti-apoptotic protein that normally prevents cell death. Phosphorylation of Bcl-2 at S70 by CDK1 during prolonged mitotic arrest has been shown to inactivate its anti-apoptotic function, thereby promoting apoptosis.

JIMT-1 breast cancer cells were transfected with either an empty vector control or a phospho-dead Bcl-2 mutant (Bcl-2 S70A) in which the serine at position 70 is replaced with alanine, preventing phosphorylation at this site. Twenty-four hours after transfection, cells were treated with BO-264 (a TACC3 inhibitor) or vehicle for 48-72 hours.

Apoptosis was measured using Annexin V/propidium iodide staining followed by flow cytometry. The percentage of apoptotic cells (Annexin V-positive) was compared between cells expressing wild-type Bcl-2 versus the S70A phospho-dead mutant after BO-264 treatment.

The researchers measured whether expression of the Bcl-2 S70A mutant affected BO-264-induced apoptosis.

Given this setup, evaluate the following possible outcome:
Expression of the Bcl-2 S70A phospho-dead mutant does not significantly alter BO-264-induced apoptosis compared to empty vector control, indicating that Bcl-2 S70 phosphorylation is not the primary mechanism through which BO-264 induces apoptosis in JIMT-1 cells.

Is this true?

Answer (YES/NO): NO